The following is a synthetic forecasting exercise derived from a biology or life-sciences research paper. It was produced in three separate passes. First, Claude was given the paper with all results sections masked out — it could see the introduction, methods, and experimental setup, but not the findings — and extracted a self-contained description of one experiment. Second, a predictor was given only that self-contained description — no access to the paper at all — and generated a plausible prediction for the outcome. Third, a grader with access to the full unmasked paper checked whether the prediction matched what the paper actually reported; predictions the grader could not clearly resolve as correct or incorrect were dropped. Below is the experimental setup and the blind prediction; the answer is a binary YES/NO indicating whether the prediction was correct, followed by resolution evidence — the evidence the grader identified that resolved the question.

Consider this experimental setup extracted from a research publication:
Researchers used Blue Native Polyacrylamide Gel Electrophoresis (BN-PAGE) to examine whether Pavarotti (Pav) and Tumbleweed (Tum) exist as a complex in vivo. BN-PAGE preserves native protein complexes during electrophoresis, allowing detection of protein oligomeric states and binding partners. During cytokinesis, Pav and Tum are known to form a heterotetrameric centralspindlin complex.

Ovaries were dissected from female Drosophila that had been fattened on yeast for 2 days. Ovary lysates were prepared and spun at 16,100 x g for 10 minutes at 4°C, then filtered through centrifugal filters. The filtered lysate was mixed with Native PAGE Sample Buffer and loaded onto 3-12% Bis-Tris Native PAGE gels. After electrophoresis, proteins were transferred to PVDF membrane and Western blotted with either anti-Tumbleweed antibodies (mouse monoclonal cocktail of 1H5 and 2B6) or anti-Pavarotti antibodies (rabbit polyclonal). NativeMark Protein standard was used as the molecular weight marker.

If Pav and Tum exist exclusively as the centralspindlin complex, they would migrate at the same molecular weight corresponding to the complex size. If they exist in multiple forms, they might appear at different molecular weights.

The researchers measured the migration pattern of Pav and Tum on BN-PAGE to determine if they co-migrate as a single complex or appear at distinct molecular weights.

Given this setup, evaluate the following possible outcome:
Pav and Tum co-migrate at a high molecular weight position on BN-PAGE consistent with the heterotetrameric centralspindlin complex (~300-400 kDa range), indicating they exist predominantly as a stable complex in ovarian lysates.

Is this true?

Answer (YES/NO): NO